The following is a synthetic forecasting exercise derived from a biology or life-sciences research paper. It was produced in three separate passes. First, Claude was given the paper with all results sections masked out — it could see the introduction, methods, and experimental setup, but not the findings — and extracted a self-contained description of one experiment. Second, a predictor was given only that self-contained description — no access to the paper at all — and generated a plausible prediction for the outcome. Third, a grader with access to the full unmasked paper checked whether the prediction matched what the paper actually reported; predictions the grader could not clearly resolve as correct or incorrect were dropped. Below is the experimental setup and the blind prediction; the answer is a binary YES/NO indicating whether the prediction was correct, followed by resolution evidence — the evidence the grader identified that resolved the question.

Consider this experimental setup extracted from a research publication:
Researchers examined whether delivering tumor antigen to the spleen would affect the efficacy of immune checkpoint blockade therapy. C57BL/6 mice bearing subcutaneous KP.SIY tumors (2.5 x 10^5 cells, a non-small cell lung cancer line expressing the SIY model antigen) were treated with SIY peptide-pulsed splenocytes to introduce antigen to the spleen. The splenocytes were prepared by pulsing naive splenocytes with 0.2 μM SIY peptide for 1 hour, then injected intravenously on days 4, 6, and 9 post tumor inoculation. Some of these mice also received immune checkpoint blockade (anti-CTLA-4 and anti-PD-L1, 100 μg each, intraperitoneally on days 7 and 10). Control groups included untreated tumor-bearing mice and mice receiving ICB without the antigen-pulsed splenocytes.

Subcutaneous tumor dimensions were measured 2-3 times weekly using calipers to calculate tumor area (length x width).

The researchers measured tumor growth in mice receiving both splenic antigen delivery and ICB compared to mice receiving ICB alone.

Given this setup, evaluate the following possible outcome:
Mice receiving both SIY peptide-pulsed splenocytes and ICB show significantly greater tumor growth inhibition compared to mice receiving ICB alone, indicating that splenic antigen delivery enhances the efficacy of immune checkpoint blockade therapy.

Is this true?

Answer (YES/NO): NO